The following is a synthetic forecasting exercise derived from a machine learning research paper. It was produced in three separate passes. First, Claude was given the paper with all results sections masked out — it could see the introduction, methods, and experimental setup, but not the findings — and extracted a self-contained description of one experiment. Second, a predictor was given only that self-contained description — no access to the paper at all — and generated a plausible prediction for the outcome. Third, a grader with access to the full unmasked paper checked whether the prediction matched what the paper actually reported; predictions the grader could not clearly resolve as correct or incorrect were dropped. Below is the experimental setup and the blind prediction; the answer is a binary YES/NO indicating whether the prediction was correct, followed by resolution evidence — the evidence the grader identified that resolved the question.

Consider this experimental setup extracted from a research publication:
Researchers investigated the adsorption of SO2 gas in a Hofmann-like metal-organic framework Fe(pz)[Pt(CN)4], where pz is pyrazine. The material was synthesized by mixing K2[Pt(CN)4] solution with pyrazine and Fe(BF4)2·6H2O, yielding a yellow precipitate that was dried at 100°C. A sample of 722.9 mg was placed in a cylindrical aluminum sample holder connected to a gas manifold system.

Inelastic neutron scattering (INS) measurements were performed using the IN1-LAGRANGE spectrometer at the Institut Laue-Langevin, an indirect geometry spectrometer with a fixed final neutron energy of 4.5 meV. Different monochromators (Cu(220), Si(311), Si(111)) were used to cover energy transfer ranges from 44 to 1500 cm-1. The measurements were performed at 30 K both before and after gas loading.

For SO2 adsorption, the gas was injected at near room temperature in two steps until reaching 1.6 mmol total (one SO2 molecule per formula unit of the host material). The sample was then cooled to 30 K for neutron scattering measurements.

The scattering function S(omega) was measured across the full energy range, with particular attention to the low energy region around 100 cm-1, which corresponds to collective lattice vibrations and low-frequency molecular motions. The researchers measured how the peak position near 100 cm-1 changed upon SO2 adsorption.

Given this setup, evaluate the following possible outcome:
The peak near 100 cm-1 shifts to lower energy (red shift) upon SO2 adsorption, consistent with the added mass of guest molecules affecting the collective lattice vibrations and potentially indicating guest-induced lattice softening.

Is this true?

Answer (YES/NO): NO